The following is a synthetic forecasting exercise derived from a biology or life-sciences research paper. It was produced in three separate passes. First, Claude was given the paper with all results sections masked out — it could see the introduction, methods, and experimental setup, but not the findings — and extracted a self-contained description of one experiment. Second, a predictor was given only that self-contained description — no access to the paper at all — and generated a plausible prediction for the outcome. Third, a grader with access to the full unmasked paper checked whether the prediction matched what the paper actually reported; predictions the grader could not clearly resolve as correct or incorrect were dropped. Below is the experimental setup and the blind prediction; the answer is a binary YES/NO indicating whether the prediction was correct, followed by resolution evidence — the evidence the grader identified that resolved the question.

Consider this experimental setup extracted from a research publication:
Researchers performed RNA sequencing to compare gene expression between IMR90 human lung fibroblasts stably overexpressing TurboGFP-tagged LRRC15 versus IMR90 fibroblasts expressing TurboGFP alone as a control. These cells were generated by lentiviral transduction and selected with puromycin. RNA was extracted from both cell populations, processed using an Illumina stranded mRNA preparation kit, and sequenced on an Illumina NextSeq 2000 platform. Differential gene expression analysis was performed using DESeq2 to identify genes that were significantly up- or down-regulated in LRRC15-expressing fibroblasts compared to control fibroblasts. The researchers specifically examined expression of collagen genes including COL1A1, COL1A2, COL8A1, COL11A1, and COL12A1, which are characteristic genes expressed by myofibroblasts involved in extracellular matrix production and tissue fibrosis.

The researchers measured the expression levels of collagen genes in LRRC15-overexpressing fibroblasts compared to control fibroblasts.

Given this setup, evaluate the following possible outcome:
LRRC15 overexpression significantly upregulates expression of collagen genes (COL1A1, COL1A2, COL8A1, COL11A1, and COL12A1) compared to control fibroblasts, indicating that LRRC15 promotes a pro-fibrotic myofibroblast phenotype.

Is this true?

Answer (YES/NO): NO